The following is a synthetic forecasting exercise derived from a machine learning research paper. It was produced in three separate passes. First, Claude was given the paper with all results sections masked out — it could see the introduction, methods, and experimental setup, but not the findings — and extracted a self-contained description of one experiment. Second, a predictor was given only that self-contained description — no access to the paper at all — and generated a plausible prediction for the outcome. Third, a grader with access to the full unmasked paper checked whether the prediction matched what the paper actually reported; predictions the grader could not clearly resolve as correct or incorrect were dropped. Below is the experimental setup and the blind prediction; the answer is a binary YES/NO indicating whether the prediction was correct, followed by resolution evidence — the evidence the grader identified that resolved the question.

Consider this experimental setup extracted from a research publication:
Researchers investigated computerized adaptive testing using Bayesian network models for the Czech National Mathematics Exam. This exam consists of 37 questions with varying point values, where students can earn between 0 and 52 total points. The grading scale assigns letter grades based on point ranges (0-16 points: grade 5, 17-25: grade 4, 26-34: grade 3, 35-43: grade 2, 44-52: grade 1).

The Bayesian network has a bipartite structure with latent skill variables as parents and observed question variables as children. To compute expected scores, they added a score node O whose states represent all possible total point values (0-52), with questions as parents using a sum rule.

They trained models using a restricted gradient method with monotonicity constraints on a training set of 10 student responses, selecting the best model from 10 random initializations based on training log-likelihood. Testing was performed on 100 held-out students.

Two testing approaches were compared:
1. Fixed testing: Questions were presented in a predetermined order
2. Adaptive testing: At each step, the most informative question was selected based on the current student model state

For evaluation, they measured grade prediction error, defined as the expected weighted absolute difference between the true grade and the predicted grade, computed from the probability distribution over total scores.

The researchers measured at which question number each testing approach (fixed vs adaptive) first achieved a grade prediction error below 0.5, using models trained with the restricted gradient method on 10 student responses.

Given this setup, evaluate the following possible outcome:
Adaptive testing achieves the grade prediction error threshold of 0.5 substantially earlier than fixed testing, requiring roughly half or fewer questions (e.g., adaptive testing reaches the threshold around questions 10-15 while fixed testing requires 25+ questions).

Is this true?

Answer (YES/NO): NO